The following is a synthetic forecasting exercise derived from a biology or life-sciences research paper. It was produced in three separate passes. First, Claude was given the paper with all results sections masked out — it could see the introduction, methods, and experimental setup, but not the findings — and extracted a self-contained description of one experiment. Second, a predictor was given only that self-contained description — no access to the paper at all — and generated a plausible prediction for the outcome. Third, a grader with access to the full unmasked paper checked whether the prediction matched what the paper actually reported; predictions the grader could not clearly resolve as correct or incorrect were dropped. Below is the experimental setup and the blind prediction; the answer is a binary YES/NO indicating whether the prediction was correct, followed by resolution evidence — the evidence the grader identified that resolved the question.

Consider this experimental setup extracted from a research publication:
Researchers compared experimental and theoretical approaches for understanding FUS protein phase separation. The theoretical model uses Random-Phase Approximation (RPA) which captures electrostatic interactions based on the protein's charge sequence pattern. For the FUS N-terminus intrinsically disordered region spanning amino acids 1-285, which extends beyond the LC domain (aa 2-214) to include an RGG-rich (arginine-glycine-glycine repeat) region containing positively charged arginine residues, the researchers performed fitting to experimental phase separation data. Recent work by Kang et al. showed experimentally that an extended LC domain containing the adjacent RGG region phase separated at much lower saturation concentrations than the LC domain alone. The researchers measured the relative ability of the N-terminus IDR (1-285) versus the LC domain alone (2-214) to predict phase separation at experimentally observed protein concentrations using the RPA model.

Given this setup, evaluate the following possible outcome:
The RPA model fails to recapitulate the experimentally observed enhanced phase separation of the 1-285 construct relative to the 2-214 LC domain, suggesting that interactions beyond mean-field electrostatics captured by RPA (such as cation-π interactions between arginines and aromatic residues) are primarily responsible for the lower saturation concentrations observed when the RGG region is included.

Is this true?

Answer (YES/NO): NO